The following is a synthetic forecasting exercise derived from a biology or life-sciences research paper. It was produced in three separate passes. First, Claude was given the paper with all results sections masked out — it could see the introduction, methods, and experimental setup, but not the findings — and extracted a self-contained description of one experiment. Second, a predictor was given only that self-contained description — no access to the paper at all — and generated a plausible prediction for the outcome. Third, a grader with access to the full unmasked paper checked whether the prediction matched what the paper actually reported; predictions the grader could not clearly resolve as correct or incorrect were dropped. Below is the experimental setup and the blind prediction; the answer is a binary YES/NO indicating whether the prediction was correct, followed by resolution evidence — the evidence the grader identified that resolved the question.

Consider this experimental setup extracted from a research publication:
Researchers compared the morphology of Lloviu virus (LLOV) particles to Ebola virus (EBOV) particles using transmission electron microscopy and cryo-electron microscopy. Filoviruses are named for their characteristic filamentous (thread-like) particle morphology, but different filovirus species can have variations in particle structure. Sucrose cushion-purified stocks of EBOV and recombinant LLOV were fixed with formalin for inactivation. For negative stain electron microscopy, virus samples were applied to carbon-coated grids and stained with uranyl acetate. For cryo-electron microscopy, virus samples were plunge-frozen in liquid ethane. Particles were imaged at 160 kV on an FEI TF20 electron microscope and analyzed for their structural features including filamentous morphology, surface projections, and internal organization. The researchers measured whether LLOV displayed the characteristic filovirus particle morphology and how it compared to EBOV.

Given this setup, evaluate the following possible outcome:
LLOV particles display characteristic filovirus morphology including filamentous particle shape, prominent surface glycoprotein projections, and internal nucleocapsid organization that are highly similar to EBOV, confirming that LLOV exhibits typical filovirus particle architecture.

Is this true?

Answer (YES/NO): YES